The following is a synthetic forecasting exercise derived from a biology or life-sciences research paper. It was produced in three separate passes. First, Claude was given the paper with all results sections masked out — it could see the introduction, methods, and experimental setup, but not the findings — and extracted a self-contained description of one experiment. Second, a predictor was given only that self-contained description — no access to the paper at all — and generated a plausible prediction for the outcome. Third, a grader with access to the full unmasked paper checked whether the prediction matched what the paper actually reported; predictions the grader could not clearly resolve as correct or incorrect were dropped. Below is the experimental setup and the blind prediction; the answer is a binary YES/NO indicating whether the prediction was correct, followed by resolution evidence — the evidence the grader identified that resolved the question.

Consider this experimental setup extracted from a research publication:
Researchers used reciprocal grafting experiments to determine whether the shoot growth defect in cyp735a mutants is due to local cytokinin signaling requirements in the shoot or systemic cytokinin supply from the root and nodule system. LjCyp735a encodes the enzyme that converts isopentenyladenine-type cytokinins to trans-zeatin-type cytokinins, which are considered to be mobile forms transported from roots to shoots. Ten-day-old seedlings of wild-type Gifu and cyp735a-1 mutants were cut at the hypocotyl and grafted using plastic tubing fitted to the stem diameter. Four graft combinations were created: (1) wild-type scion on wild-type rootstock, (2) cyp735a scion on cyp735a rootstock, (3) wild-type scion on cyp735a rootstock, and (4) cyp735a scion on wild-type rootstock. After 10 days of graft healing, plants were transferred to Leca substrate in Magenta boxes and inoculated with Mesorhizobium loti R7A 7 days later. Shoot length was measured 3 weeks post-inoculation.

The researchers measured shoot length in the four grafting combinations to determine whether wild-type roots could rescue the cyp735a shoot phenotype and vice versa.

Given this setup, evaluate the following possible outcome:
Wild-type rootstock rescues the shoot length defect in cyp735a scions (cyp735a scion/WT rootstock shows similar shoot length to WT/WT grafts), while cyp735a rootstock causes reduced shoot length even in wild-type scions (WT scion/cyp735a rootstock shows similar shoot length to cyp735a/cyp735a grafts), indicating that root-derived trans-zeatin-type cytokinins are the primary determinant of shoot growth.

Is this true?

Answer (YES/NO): NO